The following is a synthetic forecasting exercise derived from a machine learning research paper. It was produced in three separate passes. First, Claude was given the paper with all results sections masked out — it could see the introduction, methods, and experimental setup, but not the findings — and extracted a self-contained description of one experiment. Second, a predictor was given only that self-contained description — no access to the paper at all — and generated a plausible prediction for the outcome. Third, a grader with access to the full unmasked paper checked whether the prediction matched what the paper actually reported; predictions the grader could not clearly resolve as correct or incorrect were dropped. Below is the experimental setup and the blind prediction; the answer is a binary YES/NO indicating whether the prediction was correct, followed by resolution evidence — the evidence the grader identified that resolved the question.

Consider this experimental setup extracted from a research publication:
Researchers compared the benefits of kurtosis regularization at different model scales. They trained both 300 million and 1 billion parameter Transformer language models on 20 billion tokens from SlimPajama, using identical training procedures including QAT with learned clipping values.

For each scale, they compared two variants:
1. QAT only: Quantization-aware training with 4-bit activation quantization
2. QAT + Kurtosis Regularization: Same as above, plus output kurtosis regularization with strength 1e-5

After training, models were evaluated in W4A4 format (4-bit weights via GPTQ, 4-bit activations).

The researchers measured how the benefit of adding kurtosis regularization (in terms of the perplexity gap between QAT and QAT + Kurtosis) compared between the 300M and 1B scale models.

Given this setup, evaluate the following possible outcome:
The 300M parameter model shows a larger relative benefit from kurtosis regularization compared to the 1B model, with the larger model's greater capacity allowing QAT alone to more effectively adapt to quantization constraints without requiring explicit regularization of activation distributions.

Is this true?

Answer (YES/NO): NO